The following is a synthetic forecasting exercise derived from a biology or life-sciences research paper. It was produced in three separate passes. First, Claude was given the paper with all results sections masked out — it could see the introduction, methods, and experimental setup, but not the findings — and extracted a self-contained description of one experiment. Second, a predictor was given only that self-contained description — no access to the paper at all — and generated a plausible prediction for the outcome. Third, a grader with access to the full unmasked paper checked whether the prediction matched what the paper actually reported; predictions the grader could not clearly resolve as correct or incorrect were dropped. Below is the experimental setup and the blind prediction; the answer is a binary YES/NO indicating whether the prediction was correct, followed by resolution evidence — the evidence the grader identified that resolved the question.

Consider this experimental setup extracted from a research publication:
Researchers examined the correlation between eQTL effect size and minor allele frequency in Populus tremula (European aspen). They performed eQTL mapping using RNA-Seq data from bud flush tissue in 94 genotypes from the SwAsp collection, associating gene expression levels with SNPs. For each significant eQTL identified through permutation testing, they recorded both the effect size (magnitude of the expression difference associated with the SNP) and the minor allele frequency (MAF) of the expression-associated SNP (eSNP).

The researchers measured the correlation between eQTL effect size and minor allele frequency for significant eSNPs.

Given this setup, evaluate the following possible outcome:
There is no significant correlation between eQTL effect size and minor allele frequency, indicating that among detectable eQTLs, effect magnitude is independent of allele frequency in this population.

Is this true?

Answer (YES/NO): NO